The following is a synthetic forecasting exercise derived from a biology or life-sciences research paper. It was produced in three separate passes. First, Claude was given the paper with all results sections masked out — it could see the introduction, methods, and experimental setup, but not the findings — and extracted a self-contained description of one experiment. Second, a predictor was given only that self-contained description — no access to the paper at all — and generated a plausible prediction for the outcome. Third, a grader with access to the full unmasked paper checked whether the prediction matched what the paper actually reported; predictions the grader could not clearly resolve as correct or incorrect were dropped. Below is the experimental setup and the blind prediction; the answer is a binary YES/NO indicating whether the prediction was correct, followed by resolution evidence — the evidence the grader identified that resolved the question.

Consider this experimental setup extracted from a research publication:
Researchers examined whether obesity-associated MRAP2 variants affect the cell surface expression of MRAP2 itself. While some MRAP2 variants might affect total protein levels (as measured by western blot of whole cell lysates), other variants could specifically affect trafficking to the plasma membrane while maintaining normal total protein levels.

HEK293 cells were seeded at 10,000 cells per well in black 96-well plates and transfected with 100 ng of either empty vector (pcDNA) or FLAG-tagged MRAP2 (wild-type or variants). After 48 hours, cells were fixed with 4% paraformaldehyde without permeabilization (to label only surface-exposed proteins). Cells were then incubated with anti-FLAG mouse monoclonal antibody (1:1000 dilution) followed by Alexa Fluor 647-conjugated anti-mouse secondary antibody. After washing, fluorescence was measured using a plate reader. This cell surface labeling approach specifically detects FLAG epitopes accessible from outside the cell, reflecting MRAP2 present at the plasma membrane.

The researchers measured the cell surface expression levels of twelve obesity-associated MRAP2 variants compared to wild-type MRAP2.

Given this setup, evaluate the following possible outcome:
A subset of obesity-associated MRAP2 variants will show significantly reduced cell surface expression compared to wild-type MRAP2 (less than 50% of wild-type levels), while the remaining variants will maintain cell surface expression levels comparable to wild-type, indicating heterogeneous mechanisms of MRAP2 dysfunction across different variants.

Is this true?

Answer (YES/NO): NO